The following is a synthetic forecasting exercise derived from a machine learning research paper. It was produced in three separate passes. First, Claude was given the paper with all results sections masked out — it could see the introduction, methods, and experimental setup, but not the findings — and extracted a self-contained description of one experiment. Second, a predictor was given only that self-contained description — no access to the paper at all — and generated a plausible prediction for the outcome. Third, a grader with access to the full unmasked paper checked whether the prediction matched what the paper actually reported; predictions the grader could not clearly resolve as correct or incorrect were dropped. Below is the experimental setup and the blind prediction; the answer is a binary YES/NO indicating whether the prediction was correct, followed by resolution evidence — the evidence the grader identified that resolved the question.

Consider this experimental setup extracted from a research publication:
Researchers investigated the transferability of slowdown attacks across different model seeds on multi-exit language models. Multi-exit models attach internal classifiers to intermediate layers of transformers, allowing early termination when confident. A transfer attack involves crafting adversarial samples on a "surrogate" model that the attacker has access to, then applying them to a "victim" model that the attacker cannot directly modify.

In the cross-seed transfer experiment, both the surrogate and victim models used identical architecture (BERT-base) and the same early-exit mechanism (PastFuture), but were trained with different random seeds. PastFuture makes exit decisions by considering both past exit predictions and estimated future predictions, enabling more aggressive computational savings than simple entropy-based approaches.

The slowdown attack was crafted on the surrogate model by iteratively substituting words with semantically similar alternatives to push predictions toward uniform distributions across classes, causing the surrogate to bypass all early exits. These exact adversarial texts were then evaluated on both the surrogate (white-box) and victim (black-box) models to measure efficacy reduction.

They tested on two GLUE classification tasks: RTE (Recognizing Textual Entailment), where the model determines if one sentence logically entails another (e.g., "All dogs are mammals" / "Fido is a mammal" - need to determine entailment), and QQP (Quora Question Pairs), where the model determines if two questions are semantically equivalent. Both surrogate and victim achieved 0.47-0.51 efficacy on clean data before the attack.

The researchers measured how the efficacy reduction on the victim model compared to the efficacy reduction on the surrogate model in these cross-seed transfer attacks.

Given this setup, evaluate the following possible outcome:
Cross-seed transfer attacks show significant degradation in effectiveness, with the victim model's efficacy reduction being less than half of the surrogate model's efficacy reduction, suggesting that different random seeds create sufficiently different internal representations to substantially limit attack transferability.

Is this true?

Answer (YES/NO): NO